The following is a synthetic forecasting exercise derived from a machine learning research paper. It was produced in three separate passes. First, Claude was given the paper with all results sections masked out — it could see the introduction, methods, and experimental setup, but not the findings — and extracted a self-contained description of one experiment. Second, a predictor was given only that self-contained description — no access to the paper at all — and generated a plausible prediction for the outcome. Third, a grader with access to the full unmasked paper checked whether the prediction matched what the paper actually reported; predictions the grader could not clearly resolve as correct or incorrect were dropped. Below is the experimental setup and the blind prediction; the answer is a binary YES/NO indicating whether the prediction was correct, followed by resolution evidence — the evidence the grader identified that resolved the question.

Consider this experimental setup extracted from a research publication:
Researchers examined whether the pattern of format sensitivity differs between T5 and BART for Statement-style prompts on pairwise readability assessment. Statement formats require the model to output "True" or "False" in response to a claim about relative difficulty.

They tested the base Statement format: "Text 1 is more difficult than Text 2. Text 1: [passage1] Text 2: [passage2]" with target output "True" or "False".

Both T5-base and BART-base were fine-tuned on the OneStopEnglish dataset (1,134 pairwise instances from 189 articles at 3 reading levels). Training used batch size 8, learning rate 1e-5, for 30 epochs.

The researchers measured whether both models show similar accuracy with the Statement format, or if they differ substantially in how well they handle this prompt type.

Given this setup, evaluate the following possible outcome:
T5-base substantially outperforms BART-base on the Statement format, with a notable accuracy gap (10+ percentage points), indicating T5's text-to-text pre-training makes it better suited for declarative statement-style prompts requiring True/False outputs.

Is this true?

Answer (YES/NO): NO